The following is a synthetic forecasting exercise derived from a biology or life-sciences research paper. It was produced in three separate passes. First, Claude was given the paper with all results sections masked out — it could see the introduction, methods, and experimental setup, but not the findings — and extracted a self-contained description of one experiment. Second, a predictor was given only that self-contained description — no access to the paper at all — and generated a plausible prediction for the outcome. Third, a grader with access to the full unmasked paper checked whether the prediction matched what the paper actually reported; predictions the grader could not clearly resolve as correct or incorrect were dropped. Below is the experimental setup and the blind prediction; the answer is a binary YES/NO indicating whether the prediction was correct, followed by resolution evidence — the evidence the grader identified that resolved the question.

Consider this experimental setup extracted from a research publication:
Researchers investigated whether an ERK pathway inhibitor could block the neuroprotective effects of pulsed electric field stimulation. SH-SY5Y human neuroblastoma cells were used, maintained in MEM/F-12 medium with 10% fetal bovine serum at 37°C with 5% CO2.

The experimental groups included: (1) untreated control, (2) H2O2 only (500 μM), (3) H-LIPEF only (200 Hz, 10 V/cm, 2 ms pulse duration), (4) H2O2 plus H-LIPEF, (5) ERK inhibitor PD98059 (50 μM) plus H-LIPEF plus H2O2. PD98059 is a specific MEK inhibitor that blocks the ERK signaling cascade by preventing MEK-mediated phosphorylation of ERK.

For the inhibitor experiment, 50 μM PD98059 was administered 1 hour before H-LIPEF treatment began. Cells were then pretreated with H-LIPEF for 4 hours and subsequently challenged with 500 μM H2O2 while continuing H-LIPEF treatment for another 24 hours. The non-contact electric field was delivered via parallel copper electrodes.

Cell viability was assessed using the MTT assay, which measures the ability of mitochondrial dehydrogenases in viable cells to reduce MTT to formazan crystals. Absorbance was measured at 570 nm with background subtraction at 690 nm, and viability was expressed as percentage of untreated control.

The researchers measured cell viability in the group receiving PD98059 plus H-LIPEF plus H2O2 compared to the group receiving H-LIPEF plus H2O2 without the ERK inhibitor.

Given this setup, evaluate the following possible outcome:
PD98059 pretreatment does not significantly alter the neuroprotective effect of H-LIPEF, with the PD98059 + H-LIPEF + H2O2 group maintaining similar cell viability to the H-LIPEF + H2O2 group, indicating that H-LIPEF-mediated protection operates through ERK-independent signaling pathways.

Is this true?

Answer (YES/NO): NO